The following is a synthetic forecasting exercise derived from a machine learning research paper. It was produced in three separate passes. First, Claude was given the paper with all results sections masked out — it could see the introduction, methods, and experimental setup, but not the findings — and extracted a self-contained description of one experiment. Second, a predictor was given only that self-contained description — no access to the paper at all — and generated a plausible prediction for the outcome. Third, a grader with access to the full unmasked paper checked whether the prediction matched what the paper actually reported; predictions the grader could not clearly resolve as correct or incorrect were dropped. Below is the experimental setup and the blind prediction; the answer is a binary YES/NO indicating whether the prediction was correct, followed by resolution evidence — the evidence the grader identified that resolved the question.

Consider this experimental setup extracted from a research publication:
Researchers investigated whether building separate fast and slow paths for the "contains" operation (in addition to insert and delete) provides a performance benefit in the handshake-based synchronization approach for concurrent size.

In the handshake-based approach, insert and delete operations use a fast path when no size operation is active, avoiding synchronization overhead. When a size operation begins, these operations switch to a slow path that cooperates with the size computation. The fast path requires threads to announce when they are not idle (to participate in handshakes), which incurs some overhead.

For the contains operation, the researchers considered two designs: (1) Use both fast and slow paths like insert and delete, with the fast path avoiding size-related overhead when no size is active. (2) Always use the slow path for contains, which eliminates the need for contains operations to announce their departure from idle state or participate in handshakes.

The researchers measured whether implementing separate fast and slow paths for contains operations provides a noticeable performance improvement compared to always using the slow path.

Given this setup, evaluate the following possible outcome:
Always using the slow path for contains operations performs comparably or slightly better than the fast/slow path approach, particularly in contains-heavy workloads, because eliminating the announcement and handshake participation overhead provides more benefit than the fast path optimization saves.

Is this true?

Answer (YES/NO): NO